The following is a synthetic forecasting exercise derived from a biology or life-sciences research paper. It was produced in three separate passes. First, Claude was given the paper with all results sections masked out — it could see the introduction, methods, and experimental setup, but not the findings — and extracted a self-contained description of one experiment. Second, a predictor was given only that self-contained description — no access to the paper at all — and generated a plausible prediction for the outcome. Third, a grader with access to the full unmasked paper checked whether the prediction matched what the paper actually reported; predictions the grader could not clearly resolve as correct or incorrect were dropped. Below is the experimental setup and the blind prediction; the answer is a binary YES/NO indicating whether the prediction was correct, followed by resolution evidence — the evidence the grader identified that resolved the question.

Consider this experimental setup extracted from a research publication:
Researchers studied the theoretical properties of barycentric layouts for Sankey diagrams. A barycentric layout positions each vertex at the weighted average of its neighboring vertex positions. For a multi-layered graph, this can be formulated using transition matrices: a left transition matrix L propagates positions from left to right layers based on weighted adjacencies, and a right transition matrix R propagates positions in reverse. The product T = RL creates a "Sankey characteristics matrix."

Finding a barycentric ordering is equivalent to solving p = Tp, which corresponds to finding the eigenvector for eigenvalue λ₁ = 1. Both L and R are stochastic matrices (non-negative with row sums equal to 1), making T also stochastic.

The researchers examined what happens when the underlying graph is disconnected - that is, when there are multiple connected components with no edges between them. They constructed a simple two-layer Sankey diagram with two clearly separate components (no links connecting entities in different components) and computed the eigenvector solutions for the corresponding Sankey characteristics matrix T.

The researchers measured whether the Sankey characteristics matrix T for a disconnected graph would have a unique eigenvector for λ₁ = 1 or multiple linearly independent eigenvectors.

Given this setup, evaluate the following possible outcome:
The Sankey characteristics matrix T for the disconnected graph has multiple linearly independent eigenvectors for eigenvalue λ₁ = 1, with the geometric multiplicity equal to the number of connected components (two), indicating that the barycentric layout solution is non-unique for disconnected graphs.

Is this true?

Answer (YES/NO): YES